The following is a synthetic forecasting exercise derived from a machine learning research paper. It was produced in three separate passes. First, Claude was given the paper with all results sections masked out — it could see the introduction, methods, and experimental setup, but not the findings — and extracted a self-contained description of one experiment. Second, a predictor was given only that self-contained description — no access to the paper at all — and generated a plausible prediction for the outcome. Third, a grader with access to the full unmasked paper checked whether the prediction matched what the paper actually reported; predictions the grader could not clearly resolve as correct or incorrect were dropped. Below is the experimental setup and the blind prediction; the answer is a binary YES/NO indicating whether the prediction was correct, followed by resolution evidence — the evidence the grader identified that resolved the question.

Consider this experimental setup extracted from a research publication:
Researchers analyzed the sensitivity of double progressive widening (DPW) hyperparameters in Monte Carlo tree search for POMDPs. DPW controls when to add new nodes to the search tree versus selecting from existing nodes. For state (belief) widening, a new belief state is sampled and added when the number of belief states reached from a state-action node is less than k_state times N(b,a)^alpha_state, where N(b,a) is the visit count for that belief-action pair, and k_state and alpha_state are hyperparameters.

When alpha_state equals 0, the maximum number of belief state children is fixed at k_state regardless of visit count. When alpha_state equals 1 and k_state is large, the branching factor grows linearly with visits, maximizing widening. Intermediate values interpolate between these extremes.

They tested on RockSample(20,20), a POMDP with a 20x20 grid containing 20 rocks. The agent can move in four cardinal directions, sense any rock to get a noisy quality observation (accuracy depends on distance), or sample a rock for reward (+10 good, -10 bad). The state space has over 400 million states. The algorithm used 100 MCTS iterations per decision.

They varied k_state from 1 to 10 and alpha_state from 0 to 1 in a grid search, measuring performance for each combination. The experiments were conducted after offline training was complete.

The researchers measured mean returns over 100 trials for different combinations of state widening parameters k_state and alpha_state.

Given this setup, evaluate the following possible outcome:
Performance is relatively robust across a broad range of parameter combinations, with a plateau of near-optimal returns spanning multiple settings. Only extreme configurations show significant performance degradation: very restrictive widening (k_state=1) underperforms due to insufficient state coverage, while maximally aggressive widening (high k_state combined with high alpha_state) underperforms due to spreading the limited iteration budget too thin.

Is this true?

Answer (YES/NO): NO